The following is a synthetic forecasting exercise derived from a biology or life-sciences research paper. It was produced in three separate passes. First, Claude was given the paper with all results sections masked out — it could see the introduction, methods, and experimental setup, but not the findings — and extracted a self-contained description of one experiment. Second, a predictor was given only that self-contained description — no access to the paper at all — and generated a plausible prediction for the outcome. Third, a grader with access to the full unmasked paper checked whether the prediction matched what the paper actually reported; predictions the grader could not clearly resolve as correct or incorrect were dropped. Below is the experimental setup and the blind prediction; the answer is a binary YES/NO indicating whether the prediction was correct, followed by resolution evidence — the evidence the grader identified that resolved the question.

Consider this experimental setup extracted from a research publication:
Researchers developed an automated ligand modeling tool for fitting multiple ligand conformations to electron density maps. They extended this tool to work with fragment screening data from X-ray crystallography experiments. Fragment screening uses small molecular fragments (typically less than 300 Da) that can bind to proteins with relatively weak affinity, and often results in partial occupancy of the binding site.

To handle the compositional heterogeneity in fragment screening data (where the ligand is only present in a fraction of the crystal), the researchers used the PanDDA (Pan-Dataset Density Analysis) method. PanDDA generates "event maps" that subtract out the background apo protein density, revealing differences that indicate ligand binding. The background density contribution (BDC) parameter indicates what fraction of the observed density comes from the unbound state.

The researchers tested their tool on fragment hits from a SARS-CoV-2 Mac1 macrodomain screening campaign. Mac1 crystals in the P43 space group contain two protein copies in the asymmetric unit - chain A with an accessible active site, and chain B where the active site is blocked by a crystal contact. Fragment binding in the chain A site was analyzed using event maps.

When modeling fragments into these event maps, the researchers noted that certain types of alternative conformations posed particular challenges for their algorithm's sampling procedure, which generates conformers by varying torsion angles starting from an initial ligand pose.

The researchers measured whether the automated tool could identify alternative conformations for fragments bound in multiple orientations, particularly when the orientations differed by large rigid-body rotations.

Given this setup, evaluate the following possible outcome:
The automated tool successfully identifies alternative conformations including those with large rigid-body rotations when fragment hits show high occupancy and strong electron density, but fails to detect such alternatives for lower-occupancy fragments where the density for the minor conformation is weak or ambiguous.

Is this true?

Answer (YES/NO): NO